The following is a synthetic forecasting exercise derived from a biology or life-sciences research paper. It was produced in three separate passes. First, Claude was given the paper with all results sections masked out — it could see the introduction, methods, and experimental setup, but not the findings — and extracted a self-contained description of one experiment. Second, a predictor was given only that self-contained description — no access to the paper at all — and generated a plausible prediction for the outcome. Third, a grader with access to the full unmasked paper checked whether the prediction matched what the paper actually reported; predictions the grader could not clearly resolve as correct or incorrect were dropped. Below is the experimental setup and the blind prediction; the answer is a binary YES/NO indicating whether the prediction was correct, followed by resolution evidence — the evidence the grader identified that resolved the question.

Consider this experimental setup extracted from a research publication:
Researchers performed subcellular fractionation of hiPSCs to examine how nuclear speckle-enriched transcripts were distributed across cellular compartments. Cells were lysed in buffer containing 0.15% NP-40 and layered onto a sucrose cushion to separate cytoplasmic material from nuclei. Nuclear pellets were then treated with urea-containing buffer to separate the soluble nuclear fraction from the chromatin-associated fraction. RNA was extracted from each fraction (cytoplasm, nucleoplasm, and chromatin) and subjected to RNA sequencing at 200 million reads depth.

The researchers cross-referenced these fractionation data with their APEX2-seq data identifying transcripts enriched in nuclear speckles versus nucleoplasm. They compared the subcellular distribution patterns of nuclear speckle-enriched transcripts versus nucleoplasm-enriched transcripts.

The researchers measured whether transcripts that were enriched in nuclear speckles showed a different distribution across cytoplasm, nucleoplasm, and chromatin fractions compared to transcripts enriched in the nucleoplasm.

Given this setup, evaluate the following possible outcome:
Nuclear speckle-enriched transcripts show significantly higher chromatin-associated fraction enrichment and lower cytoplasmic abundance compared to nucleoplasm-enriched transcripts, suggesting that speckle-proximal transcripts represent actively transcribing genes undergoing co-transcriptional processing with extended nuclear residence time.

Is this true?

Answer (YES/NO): YES